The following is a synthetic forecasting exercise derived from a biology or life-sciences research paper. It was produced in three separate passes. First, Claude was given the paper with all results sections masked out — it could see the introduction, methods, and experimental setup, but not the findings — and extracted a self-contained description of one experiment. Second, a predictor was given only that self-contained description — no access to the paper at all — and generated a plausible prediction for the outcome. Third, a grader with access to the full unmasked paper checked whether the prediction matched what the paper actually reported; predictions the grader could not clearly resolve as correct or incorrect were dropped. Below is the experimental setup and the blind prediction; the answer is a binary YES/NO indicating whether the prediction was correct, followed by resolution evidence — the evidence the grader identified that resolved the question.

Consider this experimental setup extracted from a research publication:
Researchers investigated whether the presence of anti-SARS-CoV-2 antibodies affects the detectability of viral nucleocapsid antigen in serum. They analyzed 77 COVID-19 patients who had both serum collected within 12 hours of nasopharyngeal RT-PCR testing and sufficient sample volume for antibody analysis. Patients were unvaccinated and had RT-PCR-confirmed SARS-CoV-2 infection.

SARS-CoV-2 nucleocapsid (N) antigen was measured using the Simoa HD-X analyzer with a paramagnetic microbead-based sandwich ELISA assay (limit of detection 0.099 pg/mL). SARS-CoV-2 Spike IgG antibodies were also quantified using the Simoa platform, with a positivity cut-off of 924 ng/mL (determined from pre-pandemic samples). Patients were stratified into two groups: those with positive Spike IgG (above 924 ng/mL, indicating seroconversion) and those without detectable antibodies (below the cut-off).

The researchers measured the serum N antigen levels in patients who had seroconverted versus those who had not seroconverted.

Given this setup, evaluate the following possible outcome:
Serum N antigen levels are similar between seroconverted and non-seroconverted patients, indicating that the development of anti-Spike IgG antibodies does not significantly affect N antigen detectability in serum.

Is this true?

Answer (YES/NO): NO